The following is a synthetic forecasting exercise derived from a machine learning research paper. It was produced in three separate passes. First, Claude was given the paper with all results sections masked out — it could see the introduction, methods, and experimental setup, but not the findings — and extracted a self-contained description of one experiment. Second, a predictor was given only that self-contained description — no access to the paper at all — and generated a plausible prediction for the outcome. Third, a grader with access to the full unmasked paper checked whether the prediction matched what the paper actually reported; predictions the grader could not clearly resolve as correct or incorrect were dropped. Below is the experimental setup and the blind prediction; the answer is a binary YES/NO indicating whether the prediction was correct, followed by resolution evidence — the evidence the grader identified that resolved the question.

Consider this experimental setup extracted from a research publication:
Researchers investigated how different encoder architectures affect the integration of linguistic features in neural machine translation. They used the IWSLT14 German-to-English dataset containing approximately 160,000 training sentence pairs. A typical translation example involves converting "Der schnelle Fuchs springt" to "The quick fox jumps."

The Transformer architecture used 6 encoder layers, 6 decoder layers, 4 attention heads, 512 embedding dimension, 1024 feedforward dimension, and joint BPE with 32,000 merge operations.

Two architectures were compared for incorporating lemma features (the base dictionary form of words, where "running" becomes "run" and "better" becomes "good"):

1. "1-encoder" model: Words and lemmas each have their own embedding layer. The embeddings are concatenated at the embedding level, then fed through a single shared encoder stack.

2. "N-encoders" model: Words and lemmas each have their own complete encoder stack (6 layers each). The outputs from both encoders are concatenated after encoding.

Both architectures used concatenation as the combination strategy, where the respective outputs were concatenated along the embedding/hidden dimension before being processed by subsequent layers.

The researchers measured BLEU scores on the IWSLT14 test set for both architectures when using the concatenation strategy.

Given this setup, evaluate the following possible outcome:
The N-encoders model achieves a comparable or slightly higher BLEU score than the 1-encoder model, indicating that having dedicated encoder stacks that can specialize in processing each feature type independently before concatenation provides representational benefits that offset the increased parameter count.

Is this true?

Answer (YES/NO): NO